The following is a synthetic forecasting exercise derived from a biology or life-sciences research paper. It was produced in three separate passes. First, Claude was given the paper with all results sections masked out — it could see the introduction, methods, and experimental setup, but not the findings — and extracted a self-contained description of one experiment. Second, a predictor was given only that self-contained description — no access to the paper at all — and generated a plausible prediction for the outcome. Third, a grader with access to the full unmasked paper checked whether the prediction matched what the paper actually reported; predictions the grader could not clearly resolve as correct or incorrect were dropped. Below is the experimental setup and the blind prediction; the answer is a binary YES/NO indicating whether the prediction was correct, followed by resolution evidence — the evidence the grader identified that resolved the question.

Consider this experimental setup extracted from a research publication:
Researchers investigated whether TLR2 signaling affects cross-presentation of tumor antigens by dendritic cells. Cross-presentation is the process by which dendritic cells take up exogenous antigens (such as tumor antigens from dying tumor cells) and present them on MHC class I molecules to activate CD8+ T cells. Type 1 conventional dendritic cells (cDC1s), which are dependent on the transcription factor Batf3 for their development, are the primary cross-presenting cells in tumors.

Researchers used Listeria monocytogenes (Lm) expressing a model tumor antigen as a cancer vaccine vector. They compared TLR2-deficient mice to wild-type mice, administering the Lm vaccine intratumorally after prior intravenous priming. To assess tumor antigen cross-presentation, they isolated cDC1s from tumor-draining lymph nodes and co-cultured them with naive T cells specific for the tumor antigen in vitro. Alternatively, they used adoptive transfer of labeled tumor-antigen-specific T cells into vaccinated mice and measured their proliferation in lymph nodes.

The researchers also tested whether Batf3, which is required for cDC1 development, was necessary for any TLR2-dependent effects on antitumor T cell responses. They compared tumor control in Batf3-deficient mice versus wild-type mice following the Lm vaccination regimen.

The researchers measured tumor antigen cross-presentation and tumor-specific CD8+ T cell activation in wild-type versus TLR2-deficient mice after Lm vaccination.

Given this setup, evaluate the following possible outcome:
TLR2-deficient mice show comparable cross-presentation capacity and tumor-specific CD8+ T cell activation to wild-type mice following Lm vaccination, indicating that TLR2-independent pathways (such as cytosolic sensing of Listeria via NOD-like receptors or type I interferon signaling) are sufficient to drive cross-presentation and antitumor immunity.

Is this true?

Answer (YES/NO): NO